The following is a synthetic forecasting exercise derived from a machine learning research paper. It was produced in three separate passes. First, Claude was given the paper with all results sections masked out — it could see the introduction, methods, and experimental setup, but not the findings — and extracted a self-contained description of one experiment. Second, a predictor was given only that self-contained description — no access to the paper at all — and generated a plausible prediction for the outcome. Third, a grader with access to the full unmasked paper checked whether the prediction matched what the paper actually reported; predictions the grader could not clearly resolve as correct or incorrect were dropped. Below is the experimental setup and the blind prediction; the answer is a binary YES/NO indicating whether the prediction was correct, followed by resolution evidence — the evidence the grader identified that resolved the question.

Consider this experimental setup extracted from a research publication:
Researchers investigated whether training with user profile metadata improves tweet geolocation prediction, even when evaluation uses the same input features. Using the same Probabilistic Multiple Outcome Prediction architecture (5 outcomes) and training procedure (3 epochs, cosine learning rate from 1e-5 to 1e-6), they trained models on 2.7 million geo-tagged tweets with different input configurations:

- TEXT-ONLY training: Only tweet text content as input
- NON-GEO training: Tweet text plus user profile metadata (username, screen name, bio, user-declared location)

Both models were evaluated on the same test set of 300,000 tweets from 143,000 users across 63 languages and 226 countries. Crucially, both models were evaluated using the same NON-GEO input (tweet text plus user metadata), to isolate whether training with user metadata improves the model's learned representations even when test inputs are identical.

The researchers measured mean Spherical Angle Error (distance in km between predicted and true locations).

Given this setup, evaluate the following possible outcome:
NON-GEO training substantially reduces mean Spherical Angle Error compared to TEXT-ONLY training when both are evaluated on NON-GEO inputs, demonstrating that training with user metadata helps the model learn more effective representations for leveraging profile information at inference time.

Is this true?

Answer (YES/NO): YES